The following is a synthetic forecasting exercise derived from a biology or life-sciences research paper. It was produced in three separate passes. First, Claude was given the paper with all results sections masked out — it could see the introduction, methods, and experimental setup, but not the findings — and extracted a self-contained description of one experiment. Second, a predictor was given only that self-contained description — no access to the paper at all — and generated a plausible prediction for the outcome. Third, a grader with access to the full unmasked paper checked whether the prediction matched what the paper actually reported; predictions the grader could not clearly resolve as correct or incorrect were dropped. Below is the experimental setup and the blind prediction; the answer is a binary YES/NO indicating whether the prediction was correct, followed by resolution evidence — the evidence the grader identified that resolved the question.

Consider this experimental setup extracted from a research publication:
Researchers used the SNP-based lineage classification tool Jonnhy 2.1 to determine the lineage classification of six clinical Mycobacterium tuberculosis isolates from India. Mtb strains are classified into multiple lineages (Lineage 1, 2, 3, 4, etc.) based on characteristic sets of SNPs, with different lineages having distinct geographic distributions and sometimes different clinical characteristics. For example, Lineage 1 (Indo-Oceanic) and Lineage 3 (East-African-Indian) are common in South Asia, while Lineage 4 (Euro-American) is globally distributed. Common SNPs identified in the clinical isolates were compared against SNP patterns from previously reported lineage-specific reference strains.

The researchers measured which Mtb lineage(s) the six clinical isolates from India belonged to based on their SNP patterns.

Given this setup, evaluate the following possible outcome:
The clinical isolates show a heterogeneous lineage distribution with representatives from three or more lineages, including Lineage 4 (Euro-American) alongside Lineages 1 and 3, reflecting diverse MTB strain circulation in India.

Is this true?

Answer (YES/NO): NO